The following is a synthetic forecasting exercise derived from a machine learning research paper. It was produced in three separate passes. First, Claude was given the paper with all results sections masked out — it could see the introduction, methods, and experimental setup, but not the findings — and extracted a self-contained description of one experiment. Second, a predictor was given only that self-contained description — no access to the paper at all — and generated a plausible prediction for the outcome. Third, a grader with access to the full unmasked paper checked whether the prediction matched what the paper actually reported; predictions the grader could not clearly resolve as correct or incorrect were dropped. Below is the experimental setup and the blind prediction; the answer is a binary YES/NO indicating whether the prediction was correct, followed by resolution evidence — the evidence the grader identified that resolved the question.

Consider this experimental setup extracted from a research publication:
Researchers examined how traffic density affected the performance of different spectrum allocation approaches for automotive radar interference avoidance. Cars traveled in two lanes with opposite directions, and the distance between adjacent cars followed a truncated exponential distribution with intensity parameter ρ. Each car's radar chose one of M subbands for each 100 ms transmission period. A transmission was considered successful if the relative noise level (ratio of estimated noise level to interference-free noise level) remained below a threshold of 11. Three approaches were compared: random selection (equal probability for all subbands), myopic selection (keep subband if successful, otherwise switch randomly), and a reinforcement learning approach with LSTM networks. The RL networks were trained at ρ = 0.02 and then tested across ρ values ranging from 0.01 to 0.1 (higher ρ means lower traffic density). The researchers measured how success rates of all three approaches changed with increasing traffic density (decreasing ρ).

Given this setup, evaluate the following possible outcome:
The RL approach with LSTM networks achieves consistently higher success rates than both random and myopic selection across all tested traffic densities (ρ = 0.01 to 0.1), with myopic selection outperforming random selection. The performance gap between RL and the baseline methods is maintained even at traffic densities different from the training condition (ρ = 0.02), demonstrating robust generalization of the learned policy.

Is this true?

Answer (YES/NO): YES